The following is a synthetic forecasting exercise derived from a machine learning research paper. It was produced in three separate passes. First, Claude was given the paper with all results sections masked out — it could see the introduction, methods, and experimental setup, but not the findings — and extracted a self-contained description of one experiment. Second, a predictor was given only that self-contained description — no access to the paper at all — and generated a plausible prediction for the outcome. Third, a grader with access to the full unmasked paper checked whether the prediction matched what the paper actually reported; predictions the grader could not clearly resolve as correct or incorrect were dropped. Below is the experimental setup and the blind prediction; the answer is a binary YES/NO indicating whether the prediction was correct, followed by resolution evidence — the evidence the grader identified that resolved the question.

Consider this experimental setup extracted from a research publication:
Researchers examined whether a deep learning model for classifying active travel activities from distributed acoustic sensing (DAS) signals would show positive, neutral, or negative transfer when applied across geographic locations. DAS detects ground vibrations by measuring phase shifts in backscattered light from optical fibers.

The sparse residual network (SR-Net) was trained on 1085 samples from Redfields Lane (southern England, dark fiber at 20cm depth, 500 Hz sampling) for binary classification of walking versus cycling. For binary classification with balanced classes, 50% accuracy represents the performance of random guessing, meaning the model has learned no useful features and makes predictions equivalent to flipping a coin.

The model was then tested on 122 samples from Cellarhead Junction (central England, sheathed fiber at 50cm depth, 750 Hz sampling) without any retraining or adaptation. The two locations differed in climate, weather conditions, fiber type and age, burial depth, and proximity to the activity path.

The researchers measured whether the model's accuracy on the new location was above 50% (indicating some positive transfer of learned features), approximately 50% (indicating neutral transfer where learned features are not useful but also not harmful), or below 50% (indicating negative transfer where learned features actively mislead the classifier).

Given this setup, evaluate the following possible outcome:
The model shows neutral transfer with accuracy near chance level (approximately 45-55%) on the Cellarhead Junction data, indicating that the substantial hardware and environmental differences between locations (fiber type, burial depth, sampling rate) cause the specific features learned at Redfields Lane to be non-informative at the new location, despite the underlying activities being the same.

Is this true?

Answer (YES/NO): NO